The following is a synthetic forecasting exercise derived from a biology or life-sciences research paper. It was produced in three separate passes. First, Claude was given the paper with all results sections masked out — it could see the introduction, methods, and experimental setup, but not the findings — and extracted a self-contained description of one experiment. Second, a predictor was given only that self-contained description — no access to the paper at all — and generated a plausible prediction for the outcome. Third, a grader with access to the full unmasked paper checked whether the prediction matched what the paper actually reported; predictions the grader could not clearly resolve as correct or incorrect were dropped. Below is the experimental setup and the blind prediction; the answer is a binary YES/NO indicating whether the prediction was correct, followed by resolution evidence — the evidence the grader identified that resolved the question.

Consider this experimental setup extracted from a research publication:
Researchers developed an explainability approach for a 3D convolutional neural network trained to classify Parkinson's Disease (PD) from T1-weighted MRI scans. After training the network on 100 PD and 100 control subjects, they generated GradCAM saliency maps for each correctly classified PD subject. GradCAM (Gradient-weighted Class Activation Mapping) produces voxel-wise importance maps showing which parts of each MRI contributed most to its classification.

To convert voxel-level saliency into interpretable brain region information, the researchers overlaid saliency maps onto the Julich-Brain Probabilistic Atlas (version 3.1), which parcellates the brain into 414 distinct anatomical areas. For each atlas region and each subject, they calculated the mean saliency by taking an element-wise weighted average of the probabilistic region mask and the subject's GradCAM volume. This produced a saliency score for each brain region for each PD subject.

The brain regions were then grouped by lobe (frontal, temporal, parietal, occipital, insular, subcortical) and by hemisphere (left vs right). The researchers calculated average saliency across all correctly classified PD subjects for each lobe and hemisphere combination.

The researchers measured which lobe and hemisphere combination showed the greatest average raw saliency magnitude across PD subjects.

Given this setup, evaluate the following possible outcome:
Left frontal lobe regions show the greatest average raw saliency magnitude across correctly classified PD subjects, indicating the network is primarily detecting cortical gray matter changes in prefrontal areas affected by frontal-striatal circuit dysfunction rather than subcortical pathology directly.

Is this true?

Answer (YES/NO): YES